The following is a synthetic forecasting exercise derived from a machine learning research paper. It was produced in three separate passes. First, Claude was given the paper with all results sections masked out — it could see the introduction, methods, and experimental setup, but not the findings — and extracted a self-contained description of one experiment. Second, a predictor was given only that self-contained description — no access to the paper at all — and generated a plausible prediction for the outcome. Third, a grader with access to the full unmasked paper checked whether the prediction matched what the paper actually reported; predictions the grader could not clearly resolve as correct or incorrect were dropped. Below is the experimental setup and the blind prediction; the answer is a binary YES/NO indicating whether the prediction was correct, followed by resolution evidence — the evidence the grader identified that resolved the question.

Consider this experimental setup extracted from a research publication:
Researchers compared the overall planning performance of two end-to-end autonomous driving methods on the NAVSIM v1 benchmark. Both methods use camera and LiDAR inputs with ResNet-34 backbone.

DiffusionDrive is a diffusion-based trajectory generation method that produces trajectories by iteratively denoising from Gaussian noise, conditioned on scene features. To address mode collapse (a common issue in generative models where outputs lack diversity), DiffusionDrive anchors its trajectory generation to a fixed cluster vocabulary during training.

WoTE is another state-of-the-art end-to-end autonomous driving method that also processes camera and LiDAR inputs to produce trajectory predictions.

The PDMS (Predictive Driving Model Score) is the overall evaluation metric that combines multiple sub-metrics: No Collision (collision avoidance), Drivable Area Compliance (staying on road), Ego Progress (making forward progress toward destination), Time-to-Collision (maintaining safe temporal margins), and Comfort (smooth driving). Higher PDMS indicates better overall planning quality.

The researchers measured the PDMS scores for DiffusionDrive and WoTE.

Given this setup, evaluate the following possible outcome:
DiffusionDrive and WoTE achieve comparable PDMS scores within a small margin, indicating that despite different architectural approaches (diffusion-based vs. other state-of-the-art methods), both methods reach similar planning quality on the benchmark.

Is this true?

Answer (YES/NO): YES